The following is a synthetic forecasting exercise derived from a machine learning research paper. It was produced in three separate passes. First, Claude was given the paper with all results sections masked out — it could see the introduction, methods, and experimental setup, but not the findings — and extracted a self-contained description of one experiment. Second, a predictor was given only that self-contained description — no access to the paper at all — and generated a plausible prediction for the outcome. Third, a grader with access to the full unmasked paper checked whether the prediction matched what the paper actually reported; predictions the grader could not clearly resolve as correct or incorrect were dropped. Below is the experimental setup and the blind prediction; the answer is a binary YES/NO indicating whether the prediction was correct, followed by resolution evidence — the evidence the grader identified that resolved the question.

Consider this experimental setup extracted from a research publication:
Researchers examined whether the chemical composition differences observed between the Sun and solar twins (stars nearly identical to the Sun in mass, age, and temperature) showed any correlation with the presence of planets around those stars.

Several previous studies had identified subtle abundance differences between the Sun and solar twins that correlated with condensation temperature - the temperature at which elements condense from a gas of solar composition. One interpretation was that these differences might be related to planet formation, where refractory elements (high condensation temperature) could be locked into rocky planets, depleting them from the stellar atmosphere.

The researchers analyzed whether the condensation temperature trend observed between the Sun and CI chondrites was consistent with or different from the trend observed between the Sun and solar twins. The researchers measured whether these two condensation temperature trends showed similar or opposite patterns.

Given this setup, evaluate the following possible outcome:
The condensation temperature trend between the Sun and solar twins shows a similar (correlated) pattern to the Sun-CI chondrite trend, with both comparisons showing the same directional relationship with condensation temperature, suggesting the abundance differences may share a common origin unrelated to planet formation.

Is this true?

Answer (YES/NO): NO